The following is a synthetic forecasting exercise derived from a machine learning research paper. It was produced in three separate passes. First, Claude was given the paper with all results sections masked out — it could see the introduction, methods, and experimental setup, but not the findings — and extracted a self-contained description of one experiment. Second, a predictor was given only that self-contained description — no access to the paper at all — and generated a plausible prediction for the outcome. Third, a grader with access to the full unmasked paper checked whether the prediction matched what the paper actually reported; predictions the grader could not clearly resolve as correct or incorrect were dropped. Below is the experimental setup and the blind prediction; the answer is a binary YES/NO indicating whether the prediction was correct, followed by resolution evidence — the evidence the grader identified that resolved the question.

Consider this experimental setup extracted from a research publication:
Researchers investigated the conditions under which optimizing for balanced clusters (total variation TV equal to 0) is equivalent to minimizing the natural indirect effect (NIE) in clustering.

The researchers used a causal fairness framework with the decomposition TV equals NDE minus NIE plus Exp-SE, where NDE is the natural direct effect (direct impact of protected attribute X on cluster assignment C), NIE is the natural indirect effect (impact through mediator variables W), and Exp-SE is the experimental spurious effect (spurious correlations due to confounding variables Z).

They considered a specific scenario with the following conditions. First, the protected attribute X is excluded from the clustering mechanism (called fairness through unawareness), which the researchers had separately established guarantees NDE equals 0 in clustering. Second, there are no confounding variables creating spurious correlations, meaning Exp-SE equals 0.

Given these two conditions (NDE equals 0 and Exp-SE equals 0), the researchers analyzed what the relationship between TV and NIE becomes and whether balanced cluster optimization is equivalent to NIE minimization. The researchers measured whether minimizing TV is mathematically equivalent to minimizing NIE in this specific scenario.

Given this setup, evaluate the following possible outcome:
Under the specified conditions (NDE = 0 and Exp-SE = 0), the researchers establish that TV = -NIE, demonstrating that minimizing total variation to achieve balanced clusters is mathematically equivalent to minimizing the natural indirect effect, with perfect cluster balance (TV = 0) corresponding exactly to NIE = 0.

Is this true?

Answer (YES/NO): YES